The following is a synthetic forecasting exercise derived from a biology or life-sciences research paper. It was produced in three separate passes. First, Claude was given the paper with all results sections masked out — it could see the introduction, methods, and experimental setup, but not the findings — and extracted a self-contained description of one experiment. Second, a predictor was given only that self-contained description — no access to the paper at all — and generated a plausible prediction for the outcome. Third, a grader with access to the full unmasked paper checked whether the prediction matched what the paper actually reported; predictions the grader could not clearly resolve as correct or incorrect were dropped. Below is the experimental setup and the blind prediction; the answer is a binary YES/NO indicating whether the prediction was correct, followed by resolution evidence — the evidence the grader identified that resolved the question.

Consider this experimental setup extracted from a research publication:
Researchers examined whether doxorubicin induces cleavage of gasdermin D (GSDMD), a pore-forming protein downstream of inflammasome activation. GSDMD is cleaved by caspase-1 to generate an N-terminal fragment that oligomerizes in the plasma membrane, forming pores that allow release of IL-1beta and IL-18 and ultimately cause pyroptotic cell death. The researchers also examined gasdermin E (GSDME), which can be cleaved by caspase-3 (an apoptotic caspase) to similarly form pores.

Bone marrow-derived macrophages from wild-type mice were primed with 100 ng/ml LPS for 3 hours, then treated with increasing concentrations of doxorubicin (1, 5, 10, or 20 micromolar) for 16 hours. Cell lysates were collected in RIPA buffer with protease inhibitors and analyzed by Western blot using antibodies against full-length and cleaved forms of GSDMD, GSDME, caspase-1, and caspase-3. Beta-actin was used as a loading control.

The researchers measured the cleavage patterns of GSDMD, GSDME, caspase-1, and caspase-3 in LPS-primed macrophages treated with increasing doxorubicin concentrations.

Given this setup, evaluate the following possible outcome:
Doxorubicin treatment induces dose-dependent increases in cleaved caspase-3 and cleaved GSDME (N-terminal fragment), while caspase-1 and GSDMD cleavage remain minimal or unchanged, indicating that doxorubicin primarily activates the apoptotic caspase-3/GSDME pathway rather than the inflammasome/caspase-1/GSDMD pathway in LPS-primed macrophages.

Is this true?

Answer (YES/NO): NO